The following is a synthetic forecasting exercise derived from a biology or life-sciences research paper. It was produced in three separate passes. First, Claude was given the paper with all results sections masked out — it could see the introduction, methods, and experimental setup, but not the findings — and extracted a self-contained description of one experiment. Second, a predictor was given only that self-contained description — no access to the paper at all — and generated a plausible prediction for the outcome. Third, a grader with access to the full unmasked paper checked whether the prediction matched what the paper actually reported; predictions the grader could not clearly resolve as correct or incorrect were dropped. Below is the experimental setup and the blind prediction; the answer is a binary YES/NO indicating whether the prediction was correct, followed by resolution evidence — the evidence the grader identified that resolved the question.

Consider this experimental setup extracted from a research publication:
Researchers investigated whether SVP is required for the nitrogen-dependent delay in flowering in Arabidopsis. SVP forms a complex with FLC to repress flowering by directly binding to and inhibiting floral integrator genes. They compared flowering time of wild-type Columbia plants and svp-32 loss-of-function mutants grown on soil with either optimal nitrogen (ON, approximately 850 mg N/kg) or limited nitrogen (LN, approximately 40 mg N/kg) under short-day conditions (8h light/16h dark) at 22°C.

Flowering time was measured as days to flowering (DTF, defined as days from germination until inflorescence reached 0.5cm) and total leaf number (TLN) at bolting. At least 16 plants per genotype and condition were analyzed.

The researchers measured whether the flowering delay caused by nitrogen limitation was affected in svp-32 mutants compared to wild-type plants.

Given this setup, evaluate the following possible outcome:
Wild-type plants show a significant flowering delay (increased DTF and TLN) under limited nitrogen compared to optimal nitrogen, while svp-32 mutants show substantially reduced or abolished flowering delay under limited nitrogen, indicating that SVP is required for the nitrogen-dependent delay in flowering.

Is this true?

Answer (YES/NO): YES